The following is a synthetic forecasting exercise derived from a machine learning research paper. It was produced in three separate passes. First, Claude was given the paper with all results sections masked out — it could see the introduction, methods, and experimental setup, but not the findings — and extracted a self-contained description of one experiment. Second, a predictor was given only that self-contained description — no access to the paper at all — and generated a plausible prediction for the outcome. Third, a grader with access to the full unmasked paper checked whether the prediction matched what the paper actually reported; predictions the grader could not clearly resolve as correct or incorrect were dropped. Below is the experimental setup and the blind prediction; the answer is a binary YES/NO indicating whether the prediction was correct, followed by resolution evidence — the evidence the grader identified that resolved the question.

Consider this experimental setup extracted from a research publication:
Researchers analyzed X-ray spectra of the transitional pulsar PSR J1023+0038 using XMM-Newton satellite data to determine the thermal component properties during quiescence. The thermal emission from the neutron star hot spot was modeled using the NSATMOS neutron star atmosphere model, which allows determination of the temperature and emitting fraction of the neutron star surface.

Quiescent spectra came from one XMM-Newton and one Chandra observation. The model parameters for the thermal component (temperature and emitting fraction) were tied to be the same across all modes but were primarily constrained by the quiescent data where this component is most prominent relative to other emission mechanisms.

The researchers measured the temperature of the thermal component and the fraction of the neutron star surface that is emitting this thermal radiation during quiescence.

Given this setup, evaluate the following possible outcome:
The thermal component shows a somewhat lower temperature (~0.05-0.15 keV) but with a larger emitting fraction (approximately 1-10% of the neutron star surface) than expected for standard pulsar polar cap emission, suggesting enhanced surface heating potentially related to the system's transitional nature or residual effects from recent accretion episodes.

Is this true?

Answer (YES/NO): NO